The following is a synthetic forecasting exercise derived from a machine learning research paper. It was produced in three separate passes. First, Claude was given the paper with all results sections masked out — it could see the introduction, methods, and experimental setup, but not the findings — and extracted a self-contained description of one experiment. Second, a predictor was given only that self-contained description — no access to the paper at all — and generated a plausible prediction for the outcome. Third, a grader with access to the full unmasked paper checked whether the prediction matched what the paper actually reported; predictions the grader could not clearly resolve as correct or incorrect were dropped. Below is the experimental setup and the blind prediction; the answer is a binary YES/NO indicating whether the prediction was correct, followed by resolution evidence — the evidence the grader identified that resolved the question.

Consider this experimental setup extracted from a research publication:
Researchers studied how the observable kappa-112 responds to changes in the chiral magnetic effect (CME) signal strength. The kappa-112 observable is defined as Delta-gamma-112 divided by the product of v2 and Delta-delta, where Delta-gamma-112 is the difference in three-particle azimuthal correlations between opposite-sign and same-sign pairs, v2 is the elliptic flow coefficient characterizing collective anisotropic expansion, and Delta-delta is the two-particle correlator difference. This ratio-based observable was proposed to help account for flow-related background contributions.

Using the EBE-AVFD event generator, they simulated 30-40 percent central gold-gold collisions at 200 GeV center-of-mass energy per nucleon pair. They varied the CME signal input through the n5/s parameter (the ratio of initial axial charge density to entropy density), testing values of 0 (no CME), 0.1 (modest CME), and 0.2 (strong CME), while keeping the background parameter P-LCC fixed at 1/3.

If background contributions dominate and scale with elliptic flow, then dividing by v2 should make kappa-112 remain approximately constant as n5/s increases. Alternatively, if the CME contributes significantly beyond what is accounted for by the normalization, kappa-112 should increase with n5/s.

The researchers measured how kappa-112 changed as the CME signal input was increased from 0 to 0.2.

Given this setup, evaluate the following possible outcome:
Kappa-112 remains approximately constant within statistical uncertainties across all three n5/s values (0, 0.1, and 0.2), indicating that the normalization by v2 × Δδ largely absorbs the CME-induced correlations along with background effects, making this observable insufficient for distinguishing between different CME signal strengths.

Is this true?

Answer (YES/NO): NO